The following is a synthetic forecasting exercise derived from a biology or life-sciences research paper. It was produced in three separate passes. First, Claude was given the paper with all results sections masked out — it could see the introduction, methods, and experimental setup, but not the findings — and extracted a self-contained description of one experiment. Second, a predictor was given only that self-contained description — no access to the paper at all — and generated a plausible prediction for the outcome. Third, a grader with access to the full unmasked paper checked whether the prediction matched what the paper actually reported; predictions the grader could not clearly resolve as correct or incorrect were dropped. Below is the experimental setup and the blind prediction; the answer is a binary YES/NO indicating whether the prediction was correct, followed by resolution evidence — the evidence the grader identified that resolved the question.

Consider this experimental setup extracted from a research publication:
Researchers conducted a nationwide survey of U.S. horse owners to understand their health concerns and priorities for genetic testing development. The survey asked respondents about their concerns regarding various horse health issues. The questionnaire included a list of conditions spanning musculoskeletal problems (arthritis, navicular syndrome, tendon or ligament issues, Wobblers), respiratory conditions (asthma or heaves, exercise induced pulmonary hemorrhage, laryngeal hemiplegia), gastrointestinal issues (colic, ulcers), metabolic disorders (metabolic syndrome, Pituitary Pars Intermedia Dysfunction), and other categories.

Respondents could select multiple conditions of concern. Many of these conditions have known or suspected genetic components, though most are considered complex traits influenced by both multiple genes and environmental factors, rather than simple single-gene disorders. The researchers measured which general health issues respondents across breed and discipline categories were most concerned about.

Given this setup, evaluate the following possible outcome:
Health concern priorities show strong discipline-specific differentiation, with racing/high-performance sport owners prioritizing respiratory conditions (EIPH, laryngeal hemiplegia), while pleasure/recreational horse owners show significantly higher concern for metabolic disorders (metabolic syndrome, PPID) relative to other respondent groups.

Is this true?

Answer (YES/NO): NO